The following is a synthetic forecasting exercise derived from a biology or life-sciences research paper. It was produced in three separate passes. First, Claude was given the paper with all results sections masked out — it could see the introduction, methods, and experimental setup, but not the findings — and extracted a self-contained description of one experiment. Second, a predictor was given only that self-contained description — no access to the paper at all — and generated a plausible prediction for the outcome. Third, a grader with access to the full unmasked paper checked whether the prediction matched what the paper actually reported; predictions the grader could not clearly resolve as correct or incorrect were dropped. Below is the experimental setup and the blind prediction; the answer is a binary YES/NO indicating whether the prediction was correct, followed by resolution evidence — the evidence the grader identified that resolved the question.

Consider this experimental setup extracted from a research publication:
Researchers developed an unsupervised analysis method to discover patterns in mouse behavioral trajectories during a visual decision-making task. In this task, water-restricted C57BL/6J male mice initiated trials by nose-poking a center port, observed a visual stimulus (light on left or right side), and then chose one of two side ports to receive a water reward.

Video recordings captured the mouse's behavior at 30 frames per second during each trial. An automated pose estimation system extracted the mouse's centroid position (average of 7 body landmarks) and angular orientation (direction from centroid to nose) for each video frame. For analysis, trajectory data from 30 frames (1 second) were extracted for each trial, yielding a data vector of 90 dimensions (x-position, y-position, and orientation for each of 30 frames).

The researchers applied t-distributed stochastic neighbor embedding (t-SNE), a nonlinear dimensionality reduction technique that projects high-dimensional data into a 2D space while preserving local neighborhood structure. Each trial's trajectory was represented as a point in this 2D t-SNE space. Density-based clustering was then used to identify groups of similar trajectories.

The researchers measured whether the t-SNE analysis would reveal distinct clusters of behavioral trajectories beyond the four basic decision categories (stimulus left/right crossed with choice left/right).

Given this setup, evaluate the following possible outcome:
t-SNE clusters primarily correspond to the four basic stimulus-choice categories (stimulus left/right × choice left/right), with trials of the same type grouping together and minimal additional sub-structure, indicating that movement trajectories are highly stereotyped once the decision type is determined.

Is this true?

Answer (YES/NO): NO